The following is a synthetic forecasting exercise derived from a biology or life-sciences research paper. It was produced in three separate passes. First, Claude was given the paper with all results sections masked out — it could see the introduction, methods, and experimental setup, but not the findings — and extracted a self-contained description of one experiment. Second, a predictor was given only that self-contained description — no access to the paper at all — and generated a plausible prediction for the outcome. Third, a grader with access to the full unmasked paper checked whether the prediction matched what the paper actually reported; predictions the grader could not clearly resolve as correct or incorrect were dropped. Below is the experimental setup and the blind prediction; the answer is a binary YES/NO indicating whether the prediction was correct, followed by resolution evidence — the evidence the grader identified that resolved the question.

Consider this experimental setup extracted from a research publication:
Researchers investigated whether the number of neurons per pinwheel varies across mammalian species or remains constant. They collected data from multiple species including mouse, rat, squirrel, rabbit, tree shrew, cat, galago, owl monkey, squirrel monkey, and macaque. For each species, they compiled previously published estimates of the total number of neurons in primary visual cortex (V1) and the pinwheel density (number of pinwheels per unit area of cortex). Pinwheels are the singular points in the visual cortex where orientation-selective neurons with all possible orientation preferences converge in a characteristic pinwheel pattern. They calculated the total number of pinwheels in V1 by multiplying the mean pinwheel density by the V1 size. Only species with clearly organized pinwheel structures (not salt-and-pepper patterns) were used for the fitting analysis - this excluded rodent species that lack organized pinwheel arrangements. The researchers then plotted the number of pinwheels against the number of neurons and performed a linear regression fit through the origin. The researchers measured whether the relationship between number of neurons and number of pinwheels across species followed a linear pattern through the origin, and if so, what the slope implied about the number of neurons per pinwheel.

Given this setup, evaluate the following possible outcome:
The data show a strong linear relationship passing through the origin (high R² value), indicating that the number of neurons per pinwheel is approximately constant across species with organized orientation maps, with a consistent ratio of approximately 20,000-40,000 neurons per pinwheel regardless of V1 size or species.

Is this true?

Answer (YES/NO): YES